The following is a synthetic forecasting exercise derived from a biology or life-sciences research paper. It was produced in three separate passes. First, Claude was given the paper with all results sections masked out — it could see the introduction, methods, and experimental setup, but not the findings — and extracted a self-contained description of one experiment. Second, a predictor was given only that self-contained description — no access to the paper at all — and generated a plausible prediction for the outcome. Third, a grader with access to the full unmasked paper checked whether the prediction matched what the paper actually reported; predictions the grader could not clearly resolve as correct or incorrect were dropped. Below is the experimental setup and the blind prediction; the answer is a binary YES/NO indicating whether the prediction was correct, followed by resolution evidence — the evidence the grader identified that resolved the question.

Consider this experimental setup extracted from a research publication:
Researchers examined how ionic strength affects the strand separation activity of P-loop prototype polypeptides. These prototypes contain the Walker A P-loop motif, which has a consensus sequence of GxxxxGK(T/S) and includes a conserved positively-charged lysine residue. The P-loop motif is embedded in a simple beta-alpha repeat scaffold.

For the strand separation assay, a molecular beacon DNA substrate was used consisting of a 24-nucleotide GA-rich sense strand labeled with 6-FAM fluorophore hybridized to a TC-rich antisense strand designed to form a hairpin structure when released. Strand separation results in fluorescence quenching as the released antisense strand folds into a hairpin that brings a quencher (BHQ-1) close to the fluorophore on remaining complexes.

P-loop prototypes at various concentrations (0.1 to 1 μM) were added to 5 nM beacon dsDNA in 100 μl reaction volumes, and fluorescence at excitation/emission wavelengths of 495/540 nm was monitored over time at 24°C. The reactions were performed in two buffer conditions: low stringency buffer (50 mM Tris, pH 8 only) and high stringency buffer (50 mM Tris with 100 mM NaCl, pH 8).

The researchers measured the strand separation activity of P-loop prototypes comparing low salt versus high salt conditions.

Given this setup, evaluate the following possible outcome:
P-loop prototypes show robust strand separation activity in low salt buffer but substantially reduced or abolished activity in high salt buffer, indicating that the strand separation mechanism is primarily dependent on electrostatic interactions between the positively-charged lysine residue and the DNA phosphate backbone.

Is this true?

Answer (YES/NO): NO